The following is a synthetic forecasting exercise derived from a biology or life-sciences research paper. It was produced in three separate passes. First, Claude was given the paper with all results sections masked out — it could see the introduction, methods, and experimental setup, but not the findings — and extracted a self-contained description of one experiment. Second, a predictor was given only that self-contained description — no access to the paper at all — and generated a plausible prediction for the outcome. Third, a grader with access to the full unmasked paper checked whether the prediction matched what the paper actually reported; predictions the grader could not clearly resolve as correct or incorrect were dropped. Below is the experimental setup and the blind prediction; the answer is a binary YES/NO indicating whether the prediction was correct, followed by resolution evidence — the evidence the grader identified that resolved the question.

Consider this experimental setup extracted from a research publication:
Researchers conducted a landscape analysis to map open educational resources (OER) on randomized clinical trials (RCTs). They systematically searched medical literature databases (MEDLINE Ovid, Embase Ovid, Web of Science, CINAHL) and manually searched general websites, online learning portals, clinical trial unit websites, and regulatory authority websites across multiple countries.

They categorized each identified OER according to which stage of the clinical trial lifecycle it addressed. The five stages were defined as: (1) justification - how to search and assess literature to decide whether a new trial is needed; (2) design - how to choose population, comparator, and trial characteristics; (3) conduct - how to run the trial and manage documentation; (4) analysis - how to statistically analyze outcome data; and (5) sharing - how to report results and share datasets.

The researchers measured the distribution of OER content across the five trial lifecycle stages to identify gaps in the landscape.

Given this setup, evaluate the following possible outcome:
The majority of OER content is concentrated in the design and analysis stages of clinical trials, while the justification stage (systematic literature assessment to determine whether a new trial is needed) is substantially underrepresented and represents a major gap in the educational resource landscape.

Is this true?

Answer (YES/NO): NO